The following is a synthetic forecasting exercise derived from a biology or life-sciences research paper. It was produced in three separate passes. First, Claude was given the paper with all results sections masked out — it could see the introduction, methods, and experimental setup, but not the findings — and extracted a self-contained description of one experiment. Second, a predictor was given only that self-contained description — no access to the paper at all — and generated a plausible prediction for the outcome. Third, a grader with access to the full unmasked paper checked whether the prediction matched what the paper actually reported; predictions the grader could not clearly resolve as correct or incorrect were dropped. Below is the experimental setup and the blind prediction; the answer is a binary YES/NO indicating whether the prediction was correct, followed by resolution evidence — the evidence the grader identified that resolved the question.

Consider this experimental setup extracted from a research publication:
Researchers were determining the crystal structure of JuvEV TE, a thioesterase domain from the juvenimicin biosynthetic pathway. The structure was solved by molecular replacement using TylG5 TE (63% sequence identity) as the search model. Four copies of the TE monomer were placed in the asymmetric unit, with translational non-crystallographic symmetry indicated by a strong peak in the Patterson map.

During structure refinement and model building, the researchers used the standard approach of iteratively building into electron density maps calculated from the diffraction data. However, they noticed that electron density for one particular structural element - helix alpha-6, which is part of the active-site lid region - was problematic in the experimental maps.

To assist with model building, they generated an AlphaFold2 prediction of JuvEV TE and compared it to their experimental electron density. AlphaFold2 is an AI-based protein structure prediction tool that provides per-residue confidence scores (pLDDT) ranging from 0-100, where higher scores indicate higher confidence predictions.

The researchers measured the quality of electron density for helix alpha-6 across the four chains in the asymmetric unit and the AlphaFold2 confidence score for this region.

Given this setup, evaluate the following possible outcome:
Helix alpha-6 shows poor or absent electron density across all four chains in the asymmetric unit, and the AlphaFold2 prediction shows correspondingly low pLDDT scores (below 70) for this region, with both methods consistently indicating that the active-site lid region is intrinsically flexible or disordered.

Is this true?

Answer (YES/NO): NO